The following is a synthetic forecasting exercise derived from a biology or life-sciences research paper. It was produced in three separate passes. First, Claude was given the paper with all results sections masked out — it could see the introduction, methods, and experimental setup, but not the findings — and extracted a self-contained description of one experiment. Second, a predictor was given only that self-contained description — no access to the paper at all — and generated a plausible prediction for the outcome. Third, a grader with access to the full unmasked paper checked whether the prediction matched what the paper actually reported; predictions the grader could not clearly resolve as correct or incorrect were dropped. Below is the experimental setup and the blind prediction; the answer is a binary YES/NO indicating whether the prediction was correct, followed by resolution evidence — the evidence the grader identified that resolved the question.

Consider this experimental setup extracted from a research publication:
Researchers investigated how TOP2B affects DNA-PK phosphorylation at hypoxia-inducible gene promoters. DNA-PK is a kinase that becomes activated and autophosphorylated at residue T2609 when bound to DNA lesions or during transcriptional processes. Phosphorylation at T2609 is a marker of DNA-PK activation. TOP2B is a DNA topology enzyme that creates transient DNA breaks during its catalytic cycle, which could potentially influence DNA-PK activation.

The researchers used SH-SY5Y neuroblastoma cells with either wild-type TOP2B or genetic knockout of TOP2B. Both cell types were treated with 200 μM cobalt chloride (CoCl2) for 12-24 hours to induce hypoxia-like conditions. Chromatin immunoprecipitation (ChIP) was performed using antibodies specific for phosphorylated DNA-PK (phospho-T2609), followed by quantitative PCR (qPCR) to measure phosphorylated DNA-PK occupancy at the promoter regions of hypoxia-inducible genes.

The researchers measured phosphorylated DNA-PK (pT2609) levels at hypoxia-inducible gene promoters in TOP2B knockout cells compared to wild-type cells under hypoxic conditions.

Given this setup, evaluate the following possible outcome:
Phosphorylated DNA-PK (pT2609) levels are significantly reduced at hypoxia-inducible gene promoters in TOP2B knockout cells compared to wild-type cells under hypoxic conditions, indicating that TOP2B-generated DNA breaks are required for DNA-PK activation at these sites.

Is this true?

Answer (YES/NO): NO